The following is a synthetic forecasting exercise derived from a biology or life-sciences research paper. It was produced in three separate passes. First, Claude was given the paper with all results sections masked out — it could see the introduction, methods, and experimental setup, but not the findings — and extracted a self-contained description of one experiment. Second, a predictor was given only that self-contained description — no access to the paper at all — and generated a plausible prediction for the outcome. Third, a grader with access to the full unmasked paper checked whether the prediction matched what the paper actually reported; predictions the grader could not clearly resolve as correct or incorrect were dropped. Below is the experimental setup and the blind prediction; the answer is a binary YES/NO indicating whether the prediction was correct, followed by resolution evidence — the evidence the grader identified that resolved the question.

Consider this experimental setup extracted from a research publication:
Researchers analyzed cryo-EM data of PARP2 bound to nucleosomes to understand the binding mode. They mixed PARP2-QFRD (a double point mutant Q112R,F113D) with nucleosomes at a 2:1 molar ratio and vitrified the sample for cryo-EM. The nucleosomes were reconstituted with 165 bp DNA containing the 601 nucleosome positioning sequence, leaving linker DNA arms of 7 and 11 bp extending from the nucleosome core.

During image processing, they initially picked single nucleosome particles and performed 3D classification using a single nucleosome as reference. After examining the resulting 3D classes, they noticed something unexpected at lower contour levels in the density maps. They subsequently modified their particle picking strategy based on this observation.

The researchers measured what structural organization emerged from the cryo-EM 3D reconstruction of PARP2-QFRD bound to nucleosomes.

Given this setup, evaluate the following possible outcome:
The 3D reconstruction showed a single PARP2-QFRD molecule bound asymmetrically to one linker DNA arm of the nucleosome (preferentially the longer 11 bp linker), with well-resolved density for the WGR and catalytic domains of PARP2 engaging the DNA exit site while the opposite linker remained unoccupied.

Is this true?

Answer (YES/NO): NO